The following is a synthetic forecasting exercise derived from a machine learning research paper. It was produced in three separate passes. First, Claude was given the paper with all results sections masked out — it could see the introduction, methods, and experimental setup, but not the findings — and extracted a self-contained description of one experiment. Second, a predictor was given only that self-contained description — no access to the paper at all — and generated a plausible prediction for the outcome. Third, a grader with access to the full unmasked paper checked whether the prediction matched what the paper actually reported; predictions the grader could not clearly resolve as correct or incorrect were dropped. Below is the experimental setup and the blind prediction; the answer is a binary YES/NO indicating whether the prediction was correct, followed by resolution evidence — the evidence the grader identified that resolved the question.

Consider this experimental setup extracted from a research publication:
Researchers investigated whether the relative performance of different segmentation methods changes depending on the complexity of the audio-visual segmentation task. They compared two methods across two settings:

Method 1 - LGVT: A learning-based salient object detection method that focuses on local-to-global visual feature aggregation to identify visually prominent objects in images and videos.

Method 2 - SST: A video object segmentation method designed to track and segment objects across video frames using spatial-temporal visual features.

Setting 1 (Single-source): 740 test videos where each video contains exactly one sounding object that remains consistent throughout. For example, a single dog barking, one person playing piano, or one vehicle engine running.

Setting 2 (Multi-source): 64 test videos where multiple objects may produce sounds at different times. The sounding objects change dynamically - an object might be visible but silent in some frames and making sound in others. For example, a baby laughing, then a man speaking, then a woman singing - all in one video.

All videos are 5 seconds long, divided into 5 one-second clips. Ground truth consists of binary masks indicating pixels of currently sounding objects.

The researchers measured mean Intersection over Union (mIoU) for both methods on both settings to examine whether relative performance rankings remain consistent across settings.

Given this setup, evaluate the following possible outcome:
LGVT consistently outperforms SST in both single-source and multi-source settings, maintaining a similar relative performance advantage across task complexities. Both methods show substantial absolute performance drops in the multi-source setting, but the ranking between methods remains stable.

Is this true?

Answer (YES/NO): NO